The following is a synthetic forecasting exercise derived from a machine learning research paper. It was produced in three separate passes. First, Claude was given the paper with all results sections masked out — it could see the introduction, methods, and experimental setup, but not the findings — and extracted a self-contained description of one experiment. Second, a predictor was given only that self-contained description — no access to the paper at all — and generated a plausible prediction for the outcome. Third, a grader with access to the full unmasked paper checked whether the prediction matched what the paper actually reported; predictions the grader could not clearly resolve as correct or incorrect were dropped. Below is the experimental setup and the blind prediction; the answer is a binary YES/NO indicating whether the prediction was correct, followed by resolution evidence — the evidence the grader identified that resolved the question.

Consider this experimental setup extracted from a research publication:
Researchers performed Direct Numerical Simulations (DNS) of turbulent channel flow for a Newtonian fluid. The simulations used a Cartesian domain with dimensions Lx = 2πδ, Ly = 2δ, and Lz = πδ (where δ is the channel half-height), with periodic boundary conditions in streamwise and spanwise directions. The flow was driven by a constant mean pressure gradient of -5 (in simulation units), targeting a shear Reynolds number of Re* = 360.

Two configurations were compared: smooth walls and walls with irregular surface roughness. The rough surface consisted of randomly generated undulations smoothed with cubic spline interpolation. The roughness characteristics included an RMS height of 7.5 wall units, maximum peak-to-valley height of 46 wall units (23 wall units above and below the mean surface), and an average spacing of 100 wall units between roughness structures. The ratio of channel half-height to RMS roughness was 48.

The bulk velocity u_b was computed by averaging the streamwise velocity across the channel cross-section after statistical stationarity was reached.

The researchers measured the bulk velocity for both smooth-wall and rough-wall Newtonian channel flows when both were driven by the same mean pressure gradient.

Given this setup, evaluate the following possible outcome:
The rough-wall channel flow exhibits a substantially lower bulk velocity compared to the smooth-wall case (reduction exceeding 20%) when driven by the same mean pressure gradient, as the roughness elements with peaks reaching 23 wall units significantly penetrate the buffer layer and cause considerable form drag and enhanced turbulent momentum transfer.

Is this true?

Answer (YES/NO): NO